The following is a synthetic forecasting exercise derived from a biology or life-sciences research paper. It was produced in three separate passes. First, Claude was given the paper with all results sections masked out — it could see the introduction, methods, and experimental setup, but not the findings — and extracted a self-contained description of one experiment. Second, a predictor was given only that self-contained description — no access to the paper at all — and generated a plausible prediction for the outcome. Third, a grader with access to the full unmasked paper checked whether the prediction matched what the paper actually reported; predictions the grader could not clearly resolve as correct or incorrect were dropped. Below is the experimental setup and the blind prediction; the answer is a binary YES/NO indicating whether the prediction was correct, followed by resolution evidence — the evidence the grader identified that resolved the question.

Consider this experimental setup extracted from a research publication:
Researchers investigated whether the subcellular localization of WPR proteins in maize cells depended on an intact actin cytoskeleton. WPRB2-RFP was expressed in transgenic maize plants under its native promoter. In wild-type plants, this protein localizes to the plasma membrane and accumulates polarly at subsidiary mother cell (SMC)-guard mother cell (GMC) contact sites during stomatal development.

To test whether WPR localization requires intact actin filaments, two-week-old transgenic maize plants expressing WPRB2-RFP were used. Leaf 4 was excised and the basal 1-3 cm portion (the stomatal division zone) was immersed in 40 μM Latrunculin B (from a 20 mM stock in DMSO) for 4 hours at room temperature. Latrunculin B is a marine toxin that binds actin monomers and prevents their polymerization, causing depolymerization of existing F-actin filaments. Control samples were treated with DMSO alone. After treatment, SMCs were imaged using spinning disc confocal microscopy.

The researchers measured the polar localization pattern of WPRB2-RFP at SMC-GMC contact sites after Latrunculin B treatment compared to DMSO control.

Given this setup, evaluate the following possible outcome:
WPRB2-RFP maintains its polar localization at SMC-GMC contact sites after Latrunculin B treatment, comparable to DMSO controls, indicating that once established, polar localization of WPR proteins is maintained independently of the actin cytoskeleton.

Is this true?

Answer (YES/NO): YES